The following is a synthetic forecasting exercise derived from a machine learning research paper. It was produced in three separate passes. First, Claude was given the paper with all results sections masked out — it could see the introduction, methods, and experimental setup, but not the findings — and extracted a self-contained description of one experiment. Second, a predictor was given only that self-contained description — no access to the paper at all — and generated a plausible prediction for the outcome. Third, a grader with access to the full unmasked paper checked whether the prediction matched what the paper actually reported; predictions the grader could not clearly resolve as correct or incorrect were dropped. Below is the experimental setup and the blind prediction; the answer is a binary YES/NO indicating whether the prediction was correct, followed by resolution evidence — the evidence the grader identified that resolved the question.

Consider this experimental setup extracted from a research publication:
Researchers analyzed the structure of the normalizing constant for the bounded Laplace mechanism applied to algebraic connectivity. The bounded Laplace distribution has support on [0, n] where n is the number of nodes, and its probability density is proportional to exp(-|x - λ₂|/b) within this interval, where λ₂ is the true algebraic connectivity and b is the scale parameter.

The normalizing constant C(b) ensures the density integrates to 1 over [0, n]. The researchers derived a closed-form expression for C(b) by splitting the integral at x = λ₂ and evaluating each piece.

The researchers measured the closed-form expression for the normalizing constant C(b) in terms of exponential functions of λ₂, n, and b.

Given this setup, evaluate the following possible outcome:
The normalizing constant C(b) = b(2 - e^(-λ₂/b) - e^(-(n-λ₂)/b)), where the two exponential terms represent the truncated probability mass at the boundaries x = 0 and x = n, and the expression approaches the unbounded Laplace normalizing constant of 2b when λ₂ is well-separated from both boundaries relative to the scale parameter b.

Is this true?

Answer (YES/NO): NO